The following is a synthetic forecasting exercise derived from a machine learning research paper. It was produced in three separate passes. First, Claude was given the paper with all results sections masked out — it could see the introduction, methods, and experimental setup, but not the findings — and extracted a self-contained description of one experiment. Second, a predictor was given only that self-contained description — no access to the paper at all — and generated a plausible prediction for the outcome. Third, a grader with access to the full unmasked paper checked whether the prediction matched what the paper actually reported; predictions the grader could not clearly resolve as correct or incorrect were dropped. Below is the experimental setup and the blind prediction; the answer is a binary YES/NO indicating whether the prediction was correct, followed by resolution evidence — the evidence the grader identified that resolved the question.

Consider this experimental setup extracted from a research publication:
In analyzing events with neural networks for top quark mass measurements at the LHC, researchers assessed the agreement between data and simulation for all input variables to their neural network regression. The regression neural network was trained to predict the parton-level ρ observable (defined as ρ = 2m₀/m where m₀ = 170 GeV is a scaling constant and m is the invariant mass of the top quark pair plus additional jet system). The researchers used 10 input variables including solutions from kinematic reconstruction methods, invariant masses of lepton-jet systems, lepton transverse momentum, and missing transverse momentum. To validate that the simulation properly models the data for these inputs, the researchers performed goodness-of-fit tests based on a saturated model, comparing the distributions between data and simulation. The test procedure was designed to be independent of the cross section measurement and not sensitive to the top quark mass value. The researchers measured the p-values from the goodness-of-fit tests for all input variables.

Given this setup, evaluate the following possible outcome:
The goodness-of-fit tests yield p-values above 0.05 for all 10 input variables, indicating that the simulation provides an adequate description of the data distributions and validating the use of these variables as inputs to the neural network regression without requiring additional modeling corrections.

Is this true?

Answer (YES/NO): YES